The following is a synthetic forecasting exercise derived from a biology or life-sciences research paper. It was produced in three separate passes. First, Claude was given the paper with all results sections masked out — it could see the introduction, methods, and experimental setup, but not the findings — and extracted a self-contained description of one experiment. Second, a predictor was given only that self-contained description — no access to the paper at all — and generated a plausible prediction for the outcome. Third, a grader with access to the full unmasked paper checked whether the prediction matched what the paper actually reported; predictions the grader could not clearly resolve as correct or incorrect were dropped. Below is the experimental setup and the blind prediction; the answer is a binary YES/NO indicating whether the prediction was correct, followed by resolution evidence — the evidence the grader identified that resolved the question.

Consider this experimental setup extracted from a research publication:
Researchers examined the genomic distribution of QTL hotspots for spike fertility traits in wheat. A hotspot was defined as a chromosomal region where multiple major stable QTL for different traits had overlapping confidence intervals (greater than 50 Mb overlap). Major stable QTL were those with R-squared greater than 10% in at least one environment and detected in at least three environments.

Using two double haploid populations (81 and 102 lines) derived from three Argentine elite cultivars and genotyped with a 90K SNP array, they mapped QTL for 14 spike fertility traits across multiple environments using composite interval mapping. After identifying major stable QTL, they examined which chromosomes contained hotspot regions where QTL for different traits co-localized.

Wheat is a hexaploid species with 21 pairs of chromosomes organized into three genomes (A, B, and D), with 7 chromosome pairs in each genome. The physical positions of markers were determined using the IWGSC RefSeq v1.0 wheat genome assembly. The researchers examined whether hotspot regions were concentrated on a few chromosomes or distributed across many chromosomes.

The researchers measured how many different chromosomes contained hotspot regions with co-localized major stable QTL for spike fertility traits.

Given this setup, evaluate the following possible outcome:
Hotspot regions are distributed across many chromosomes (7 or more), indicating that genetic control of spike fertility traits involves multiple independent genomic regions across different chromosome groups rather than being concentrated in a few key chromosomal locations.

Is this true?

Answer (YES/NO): YES